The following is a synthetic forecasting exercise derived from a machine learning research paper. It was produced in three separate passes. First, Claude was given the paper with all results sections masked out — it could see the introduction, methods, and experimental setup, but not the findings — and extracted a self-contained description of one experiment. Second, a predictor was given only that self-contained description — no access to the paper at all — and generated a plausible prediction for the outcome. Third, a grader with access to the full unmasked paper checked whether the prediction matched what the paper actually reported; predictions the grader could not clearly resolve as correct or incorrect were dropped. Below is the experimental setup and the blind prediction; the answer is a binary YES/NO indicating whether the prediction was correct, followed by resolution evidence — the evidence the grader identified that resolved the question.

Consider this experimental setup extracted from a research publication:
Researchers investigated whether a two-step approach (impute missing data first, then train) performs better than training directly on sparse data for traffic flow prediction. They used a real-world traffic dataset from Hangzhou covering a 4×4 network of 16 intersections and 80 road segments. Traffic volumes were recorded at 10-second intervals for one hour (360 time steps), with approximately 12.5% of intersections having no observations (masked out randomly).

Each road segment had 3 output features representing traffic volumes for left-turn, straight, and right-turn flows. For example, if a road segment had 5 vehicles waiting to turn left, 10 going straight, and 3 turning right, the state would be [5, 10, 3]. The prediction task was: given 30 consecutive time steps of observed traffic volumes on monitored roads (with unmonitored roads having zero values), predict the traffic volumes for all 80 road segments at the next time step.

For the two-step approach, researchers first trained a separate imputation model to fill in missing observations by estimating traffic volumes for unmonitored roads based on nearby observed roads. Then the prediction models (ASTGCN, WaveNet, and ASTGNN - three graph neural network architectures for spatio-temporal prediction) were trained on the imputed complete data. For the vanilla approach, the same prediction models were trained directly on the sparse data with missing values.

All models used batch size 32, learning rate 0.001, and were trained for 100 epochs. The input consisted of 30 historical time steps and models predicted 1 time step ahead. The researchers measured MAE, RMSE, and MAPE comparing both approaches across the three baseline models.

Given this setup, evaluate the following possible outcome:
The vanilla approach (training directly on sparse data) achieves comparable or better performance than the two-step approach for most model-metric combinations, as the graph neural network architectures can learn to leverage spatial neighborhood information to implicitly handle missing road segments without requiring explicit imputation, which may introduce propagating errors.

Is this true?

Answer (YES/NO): NO